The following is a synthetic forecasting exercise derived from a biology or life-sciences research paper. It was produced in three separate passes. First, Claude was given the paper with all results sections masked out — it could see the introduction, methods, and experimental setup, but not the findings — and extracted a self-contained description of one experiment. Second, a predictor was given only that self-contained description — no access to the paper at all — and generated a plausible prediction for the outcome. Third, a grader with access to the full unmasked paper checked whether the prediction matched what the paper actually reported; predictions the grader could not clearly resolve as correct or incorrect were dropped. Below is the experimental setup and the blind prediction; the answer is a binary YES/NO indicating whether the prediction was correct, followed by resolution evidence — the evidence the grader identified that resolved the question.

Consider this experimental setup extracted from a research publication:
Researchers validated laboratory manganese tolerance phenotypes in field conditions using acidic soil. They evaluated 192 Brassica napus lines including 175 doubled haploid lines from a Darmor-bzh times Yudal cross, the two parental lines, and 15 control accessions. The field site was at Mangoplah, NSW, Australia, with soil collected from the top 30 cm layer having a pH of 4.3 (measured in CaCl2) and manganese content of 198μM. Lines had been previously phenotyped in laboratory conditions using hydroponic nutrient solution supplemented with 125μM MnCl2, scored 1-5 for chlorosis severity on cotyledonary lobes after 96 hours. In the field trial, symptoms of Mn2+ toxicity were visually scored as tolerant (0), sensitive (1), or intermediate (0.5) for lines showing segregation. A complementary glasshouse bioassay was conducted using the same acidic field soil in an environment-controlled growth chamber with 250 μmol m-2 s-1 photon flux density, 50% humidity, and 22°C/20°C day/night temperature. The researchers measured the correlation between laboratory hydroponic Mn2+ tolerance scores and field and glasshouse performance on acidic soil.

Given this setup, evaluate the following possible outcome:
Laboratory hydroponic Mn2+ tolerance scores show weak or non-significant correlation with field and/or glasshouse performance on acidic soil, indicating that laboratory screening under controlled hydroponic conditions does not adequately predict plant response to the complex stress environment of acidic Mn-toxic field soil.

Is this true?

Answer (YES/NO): NO